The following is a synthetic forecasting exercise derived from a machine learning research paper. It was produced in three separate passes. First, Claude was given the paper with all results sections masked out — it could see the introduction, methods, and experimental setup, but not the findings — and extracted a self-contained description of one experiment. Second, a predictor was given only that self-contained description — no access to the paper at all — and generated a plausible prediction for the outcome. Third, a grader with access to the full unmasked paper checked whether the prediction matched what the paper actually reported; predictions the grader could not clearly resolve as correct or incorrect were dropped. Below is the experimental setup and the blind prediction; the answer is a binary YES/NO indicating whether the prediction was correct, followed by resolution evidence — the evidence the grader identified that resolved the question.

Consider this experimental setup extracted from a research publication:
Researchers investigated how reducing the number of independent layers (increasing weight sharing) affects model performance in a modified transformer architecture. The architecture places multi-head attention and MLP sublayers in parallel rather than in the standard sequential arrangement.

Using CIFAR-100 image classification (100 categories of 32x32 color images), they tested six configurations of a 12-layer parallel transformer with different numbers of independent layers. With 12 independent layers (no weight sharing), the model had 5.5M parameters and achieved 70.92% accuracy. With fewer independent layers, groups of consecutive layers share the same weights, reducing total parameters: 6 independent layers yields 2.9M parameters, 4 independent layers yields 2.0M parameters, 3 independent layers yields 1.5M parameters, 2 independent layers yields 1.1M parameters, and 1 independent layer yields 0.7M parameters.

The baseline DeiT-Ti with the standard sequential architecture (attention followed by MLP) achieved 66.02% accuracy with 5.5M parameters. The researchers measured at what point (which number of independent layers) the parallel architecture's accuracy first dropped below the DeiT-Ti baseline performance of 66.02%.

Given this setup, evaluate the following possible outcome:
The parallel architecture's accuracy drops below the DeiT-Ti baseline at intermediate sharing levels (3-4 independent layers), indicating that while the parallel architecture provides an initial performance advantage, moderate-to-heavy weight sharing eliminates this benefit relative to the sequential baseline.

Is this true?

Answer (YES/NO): NO